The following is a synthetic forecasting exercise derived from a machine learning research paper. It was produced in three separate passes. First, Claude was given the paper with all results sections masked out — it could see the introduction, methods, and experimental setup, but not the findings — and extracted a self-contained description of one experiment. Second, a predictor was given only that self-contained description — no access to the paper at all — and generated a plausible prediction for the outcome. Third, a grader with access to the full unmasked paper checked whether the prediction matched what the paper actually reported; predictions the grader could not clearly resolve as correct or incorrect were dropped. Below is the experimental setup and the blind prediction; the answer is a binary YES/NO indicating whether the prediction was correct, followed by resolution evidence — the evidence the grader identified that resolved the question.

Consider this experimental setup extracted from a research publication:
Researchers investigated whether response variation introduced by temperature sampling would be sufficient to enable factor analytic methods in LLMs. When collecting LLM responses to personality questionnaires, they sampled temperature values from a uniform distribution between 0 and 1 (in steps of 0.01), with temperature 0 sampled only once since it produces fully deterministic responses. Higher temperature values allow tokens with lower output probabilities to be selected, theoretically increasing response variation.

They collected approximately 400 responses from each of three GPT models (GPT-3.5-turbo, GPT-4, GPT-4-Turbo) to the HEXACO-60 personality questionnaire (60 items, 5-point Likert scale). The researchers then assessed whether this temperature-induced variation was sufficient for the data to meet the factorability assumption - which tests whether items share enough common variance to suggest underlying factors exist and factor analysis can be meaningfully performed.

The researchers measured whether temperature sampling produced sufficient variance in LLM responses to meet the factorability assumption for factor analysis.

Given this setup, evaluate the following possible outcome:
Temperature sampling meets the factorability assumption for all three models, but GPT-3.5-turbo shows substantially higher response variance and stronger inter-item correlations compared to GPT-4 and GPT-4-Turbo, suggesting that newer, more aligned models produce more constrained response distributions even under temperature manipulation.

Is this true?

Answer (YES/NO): NO